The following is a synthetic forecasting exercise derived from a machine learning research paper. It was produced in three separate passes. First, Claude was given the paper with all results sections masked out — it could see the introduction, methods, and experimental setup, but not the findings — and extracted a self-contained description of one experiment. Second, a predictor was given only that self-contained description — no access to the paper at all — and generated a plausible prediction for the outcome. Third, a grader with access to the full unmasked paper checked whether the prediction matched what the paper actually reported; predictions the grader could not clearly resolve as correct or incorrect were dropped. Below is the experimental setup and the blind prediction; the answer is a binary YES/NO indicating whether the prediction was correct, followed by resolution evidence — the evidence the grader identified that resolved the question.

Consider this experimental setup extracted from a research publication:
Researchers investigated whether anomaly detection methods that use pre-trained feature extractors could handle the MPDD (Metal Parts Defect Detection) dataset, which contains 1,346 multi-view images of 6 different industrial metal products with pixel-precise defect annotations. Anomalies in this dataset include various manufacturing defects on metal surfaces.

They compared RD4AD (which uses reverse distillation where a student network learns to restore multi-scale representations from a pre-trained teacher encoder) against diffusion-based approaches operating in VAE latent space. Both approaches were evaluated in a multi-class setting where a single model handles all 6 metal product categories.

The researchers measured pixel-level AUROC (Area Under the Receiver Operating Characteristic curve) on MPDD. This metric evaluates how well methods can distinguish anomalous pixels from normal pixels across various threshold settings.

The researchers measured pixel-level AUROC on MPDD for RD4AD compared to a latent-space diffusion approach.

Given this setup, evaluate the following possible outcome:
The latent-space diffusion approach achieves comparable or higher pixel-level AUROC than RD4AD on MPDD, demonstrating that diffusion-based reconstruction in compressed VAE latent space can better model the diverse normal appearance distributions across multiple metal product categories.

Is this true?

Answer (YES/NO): NO